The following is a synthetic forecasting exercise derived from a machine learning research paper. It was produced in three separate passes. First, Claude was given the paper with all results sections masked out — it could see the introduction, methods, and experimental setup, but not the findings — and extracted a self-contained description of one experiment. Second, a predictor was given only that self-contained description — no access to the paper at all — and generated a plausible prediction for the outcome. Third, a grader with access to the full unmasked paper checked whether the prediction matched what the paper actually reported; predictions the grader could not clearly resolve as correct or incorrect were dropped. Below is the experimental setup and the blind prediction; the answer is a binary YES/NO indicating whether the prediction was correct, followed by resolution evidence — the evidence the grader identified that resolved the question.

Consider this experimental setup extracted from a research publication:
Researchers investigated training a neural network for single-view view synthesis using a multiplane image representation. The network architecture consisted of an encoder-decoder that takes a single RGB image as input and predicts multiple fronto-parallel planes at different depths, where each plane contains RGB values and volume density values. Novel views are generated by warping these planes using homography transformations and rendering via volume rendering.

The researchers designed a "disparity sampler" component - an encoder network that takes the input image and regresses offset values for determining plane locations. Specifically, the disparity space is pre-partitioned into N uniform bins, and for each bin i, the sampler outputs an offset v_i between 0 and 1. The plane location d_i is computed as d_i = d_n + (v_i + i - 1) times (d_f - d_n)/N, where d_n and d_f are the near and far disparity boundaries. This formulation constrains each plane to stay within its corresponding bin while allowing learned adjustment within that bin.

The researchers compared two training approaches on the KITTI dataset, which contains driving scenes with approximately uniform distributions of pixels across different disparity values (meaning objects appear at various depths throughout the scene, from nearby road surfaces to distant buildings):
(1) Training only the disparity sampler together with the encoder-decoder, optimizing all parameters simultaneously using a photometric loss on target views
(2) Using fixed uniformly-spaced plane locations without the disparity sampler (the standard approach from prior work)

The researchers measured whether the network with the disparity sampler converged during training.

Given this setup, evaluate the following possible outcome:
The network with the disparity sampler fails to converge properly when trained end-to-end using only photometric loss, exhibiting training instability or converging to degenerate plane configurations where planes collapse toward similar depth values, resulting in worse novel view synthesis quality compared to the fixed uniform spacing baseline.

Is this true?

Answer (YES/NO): YES